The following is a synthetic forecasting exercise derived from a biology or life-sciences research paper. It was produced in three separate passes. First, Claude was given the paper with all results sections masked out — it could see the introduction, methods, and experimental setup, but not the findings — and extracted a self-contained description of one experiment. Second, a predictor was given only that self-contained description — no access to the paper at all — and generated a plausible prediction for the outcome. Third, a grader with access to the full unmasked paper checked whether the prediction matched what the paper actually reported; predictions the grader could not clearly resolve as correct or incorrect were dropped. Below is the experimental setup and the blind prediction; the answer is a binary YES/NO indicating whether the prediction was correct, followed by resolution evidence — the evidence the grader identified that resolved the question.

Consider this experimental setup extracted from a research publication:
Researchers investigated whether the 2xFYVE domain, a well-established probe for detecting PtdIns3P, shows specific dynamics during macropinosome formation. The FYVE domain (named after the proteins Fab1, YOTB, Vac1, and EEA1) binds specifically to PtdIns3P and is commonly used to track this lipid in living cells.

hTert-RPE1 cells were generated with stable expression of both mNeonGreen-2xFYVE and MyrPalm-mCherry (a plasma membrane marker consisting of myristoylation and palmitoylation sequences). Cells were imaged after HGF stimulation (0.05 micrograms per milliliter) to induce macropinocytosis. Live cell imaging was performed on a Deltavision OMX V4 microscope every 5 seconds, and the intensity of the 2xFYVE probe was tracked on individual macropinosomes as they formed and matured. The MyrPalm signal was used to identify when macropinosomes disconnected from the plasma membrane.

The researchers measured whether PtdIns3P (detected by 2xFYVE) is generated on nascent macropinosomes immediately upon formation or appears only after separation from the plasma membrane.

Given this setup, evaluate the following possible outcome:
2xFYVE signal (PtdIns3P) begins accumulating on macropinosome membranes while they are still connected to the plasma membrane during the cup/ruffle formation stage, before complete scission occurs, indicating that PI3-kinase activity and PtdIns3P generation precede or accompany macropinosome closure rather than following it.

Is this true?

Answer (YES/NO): NO